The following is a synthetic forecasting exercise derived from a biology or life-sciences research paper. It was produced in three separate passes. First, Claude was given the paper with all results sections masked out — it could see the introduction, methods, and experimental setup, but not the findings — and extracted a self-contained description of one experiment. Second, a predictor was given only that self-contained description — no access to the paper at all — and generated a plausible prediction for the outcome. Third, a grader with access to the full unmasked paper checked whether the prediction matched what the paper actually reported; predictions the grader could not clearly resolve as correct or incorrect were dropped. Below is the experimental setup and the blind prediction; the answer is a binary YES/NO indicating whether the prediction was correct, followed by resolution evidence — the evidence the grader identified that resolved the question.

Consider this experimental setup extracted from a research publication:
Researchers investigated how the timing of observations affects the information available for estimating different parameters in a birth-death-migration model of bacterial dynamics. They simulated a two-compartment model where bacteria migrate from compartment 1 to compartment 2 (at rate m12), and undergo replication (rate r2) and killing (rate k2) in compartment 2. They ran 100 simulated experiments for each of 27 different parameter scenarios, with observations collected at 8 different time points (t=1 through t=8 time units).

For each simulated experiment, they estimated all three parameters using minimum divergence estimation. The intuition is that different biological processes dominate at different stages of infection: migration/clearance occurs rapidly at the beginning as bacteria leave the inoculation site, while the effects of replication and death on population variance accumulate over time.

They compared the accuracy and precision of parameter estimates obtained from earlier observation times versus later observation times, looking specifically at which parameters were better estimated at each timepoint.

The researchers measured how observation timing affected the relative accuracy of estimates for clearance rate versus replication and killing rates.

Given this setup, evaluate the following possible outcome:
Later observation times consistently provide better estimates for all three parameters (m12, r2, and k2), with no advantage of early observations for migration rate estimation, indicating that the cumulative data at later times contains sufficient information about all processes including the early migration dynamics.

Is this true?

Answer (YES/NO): NO